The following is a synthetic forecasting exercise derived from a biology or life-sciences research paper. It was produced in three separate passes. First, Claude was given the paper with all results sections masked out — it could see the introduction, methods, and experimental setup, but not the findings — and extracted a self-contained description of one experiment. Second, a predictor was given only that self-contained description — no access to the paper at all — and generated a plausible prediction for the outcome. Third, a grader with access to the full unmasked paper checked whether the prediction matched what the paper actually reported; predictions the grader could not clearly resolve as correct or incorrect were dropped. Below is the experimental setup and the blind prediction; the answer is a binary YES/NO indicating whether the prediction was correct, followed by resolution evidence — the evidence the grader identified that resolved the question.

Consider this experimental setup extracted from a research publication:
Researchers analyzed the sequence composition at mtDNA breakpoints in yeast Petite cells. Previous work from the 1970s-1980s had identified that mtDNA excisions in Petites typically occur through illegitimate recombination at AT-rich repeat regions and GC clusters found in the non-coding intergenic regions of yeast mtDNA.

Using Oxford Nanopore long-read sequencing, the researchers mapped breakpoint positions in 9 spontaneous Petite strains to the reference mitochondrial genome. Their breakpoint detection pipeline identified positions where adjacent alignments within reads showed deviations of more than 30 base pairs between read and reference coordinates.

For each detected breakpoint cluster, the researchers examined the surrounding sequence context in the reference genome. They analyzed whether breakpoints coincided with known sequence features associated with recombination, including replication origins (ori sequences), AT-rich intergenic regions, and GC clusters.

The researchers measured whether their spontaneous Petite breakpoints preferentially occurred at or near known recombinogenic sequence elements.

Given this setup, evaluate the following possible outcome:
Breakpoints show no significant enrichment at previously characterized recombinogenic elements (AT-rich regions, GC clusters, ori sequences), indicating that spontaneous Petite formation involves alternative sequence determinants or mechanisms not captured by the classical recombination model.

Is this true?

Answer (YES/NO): NO